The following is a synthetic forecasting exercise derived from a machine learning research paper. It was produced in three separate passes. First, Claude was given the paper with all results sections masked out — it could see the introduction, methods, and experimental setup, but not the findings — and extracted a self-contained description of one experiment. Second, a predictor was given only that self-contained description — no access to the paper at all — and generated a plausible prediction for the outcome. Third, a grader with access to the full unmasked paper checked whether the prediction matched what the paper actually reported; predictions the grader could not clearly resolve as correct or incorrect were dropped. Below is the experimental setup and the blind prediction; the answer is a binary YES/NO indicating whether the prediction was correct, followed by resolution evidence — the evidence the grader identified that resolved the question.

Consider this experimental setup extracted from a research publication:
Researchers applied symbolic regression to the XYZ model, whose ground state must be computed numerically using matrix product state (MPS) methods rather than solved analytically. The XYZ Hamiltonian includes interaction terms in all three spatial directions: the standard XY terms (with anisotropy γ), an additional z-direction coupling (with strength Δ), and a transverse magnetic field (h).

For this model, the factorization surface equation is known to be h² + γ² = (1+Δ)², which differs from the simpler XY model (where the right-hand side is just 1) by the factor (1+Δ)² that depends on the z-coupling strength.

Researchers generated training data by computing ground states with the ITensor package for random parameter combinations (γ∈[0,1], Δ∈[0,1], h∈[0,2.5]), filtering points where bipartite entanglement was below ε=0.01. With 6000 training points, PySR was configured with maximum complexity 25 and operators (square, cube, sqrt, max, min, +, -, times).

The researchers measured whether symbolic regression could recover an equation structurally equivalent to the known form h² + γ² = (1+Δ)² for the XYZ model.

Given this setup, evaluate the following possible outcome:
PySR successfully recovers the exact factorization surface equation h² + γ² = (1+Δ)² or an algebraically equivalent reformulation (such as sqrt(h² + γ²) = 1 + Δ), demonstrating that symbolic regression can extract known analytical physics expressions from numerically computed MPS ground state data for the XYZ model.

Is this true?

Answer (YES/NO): NO